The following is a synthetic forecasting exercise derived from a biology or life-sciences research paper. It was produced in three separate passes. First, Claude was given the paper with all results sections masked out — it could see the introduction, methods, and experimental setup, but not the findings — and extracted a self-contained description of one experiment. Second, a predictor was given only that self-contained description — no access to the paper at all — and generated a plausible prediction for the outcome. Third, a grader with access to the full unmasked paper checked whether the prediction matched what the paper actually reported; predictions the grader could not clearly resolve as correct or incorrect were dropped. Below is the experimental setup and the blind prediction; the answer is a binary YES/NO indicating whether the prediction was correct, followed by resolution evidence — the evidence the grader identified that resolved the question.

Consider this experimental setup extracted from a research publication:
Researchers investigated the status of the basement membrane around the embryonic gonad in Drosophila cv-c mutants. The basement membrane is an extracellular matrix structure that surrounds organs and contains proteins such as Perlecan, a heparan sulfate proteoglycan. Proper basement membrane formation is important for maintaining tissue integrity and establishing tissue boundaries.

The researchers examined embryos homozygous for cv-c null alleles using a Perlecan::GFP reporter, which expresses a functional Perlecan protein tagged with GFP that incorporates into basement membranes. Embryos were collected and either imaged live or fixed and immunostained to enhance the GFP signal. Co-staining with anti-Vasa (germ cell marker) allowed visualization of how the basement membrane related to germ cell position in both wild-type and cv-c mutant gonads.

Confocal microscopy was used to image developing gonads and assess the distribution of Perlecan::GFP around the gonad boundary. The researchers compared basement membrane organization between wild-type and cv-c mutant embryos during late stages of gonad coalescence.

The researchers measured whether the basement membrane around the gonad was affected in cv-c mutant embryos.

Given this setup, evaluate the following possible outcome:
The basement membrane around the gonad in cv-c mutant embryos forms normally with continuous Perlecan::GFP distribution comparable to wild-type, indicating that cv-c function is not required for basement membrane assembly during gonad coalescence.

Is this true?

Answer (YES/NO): NO